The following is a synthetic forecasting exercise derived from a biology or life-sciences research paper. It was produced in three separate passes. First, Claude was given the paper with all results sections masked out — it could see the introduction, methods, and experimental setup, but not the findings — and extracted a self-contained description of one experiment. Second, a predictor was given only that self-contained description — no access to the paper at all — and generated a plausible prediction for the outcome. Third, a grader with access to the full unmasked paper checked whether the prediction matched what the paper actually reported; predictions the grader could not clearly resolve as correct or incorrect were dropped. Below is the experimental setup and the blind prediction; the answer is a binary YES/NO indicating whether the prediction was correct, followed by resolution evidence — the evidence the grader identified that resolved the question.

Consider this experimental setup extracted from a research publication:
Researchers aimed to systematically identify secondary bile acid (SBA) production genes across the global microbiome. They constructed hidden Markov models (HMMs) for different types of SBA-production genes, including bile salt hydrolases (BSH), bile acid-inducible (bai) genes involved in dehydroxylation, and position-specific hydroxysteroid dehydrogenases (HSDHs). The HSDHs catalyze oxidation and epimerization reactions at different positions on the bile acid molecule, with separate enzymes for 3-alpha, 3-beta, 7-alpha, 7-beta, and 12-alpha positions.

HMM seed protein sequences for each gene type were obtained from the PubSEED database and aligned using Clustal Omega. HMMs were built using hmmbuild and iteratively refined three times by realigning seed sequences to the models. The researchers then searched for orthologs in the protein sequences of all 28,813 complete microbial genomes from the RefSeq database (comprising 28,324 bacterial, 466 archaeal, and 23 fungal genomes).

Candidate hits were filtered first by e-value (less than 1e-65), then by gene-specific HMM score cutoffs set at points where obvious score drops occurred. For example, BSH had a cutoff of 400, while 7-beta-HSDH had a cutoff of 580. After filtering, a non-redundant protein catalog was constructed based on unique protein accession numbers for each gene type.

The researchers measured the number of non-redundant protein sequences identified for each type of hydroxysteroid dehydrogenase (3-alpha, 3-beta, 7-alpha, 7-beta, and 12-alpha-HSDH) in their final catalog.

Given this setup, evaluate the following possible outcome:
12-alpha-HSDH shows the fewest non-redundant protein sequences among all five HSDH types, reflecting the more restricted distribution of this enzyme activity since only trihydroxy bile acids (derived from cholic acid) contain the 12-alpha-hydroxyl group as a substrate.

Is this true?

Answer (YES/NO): NO